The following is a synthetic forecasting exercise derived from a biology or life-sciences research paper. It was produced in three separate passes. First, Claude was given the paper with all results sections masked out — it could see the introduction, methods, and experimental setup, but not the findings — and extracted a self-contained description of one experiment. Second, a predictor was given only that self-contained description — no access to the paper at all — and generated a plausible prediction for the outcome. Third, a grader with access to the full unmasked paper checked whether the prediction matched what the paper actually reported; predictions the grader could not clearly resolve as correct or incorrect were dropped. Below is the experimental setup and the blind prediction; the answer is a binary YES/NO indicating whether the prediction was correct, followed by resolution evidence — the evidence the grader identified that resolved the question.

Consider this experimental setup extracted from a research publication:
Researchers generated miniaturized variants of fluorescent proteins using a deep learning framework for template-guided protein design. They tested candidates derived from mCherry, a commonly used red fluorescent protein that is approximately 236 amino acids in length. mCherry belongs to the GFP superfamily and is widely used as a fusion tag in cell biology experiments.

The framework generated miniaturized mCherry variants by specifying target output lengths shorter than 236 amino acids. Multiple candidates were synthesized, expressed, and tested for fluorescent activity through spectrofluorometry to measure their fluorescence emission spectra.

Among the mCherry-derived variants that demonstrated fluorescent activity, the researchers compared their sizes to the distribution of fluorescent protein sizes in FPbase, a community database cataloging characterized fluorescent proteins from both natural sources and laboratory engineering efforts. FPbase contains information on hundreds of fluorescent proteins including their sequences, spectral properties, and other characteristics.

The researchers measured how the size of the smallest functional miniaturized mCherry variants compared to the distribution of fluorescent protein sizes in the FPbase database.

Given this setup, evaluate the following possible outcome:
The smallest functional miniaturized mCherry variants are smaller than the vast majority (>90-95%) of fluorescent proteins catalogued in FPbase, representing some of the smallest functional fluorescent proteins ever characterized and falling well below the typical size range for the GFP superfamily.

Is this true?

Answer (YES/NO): YES